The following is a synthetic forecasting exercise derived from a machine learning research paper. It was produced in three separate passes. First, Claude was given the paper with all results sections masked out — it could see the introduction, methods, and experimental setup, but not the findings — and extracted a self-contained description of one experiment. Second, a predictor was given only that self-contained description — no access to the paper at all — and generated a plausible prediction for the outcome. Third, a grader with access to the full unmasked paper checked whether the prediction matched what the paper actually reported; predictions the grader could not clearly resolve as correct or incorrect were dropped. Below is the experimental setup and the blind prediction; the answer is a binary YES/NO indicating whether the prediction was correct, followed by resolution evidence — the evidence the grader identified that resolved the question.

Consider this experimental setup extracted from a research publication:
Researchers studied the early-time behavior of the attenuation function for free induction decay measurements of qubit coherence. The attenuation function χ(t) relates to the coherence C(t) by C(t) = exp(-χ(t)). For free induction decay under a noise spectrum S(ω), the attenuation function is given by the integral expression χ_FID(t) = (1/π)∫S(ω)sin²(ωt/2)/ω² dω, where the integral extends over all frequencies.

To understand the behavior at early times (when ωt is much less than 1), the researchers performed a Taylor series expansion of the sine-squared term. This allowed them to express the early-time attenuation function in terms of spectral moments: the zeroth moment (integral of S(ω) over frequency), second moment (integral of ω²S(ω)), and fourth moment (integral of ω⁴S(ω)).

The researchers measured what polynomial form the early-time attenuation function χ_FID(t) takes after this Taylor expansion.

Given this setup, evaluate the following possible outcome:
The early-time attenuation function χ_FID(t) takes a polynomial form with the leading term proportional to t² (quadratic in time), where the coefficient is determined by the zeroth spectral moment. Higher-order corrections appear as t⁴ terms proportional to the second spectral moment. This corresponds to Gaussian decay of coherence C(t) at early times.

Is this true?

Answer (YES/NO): YES